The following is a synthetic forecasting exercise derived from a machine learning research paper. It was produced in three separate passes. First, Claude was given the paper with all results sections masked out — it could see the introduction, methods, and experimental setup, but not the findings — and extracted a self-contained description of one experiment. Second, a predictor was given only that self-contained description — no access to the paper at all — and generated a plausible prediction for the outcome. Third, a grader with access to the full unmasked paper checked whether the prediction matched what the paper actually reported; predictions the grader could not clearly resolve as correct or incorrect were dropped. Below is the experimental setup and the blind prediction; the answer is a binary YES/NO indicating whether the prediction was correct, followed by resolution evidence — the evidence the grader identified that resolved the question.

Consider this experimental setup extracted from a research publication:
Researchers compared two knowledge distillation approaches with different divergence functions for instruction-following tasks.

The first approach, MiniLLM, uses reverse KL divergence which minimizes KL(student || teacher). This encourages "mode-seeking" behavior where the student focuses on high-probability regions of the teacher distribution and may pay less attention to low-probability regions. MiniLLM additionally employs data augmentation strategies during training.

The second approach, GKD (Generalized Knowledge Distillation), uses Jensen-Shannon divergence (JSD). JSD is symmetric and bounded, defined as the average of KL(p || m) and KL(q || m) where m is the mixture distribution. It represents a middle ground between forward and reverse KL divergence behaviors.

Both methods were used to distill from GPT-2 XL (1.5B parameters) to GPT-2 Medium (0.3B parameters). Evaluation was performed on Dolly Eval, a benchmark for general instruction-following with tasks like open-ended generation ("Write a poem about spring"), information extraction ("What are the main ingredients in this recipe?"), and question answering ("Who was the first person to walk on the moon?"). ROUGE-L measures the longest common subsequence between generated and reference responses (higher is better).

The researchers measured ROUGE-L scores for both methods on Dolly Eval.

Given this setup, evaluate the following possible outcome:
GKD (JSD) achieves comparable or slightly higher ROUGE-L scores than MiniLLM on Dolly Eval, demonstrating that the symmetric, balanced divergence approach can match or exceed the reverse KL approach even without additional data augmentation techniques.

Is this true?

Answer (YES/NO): NO